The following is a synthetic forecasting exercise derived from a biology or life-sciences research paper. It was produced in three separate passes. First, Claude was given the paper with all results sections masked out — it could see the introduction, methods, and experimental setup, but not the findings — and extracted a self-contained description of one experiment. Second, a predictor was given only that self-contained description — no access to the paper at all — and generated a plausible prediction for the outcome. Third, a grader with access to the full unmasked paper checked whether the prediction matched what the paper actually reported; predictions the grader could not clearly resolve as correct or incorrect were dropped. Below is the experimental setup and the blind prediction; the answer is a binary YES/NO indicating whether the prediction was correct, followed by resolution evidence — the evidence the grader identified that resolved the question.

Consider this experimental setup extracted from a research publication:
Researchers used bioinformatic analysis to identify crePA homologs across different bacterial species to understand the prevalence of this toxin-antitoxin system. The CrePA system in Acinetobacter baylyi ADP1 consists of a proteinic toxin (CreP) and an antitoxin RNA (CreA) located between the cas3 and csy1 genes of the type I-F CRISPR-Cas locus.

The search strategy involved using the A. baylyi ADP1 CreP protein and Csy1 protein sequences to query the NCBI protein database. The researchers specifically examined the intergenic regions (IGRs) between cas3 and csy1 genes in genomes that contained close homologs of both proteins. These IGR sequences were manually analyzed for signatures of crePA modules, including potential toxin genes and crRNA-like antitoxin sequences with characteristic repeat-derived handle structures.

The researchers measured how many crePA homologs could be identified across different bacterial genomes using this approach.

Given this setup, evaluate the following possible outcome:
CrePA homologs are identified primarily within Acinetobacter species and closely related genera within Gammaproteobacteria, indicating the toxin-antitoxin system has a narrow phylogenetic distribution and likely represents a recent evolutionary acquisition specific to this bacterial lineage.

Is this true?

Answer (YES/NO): YES